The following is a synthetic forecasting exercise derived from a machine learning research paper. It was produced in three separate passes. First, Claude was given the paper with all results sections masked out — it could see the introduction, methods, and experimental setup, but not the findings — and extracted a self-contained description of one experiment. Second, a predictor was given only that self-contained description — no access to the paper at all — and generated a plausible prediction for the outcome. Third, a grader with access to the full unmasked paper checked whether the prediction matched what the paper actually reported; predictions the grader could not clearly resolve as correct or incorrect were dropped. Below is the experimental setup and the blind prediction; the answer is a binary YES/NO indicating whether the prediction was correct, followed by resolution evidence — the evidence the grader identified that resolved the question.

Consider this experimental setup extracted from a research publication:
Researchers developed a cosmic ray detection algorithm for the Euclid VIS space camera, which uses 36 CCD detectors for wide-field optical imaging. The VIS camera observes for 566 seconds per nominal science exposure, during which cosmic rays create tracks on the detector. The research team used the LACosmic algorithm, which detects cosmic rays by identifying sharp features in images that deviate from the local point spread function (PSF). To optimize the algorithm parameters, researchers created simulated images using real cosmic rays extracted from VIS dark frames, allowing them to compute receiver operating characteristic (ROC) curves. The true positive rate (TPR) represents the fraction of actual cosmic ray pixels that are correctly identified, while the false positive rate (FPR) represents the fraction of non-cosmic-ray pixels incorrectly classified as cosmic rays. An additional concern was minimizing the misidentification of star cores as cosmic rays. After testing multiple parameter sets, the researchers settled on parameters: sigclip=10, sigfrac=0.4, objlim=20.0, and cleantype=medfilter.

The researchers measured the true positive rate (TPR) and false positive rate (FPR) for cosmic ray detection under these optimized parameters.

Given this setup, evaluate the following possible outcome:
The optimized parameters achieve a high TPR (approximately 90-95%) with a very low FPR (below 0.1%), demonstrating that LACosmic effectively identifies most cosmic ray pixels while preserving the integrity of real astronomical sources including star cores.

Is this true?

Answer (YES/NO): NO